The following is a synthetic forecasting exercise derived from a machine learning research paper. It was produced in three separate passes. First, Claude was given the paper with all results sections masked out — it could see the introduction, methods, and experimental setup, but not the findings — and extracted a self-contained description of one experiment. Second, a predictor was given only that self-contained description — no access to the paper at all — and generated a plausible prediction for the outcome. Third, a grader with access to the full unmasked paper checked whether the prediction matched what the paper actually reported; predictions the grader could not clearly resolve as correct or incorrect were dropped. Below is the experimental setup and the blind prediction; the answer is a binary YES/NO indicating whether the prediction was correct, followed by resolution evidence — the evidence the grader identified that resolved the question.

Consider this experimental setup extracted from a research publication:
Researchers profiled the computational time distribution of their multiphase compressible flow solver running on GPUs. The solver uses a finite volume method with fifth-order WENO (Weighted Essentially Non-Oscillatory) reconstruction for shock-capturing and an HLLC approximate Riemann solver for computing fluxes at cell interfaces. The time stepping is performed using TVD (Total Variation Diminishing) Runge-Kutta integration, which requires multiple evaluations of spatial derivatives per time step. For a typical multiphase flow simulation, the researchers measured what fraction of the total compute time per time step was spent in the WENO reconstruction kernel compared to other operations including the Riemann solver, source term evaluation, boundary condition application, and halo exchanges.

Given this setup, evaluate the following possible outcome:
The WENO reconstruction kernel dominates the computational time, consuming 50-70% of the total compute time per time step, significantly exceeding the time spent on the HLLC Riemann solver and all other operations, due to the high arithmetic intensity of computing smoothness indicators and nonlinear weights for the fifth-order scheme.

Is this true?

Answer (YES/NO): NO